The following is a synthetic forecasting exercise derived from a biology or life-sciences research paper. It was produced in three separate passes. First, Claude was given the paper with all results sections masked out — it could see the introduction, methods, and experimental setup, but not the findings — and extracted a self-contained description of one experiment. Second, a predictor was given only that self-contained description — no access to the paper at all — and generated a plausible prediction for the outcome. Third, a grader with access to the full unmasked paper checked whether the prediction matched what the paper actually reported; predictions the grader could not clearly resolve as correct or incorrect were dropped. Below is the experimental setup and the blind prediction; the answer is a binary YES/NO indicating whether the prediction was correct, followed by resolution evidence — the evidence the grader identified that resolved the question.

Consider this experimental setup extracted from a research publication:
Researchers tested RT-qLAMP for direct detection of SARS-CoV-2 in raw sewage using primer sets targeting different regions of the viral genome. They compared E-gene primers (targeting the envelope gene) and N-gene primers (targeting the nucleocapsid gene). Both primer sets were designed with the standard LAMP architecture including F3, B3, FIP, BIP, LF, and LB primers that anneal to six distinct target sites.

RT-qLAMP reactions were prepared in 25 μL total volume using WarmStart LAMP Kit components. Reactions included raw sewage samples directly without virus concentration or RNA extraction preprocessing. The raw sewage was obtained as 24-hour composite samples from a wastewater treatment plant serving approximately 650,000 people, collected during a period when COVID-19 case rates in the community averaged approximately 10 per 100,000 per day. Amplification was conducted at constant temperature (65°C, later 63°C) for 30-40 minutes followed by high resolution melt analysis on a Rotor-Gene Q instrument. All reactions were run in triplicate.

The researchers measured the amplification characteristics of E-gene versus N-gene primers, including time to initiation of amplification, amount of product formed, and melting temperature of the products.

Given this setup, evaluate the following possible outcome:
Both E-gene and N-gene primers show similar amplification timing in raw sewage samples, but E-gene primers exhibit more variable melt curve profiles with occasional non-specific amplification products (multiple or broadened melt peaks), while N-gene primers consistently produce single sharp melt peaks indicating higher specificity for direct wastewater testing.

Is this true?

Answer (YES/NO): NO